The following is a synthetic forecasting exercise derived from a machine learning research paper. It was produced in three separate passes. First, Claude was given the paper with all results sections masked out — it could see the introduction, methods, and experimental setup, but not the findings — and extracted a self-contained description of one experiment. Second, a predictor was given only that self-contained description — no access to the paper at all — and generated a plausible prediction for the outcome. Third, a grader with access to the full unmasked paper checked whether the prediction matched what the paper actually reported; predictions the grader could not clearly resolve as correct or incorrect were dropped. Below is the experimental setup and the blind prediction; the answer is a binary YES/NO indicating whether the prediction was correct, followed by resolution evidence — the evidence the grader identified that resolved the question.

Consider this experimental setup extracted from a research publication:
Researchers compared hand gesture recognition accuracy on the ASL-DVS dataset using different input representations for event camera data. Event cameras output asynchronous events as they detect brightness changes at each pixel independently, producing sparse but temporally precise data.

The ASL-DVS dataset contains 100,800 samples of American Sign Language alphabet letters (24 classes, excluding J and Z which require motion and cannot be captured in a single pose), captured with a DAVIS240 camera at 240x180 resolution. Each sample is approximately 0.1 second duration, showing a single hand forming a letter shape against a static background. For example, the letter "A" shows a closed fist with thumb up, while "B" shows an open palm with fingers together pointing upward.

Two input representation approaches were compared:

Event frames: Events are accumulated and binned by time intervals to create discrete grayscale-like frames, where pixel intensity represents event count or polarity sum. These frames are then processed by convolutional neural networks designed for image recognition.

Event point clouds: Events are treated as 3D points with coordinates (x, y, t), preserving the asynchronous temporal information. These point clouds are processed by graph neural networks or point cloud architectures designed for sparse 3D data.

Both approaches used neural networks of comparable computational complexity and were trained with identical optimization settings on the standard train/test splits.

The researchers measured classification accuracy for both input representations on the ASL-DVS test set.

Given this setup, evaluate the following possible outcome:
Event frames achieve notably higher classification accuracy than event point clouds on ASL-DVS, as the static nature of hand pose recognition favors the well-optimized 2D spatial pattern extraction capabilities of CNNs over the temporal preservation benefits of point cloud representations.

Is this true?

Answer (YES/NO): NO